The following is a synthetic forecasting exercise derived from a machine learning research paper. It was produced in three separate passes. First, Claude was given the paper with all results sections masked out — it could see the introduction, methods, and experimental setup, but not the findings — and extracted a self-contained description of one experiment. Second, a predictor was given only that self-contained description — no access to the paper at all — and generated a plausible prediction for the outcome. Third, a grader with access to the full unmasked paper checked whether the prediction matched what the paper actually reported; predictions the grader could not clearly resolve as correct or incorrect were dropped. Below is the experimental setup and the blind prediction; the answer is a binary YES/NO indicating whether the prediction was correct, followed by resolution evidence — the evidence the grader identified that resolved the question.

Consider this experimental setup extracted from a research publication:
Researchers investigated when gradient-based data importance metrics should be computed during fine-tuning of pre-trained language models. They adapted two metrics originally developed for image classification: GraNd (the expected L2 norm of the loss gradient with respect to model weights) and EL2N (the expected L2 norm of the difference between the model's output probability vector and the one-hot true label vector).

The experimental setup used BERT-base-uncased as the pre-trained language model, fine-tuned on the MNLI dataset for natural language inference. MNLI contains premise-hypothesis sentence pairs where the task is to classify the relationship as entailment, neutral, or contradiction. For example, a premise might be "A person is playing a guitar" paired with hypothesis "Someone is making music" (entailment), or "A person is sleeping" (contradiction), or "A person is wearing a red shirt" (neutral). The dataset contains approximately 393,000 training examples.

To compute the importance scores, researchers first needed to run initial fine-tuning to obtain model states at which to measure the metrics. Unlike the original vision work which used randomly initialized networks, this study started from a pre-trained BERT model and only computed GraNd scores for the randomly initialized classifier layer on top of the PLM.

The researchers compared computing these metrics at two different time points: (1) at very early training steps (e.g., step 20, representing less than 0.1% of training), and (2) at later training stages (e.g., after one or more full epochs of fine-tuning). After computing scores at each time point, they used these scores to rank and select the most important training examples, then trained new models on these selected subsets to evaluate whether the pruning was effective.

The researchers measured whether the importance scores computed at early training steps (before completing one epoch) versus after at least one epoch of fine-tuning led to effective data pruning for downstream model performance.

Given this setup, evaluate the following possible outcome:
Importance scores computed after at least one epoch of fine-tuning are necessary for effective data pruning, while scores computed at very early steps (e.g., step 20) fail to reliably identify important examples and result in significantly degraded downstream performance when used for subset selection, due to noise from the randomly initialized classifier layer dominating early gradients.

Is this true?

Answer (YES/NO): YES